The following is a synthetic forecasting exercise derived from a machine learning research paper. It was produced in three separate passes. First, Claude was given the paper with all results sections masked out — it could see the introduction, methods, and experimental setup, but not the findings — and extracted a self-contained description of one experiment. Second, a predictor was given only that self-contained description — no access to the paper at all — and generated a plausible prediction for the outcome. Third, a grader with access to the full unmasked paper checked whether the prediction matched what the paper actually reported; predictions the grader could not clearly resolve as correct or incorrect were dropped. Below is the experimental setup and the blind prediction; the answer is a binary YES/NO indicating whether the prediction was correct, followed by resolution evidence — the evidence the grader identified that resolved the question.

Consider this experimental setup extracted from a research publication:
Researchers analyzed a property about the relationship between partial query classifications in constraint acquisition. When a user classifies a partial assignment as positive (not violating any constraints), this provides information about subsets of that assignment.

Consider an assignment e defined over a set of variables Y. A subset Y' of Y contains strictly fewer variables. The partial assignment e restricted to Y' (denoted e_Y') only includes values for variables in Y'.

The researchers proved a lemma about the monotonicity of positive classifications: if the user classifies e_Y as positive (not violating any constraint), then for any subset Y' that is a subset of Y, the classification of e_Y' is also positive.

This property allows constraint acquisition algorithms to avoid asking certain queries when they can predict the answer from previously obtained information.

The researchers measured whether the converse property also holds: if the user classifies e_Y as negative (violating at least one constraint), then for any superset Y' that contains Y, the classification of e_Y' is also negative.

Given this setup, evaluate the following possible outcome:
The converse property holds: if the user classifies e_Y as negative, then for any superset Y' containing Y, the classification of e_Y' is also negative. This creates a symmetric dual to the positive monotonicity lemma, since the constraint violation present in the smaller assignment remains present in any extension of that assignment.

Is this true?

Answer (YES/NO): YES